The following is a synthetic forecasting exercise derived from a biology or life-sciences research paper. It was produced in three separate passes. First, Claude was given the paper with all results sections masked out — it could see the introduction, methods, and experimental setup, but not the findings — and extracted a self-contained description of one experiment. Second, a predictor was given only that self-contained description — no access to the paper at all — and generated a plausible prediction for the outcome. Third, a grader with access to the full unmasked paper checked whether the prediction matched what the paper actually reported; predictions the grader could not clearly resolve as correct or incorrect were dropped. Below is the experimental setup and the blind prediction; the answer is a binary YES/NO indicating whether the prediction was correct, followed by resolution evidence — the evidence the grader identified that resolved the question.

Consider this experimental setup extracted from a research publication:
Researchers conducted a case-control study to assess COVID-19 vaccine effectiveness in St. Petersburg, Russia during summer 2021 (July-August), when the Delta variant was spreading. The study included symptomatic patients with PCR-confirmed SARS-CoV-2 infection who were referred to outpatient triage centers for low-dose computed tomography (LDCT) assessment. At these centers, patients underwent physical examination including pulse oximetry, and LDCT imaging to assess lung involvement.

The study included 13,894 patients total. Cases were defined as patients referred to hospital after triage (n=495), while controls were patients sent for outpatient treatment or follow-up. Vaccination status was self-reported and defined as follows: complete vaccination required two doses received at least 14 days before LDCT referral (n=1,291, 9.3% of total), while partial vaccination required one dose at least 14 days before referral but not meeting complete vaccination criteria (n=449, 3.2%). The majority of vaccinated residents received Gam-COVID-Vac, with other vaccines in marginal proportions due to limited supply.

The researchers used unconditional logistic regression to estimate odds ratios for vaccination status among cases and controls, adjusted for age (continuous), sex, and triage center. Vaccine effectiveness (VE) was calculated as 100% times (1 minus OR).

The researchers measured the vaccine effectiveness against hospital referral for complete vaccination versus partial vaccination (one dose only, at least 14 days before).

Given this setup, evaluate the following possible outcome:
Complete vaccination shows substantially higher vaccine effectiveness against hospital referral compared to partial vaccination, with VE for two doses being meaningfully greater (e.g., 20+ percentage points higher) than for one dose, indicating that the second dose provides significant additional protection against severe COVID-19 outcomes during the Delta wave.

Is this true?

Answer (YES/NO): YES